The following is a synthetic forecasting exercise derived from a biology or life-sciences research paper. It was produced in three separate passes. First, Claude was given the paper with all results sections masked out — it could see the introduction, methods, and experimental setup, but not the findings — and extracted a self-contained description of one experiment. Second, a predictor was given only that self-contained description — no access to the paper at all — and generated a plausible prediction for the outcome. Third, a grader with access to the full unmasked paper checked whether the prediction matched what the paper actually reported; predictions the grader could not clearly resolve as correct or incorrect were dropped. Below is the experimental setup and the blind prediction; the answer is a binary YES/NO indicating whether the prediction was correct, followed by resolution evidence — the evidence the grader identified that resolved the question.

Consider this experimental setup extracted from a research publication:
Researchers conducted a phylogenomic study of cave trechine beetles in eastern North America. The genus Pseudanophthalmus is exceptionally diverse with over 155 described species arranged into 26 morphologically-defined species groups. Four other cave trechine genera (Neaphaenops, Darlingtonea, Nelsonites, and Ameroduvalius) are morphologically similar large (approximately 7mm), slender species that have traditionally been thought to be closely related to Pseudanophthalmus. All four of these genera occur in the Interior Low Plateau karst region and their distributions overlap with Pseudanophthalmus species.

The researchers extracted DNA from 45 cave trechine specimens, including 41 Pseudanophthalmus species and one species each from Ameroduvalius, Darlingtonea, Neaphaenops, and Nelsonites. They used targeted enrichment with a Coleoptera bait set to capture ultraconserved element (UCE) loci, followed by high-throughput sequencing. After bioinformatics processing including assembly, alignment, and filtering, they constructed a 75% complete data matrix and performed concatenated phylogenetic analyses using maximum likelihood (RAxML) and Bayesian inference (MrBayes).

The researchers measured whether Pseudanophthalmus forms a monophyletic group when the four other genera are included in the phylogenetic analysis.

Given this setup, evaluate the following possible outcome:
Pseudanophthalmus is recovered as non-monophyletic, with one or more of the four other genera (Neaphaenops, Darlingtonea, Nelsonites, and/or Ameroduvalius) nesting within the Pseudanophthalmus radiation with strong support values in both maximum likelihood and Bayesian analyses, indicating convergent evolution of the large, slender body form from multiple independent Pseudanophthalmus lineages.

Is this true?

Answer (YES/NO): YES